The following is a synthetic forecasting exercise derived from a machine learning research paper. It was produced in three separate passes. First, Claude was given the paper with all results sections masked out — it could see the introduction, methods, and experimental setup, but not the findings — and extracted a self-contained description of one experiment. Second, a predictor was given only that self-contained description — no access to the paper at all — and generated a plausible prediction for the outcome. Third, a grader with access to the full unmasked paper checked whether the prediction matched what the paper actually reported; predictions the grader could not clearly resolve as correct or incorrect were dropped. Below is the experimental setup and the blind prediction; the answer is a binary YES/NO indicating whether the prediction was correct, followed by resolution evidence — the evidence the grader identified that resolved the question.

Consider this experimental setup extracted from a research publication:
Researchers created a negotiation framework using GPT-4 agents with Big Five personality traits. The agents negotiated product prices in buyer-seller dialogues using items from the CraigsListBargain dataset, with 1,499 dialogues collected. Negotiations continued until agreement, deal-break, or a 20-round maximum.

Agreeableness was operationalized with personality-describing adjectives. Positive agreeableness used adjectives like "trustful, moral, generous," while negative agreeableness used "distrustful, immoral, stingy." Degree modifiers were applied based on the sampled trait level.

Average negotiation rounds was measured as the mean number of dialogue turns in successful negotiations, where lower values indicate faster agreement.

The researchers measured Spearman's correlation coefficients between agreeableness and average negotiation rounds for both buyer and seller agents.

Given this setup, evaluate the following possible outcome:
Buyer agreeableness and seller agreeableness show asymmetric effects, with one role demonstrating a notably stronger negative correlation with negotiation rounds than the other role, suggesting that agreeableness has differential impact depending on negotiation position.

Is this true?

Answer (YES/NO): YES